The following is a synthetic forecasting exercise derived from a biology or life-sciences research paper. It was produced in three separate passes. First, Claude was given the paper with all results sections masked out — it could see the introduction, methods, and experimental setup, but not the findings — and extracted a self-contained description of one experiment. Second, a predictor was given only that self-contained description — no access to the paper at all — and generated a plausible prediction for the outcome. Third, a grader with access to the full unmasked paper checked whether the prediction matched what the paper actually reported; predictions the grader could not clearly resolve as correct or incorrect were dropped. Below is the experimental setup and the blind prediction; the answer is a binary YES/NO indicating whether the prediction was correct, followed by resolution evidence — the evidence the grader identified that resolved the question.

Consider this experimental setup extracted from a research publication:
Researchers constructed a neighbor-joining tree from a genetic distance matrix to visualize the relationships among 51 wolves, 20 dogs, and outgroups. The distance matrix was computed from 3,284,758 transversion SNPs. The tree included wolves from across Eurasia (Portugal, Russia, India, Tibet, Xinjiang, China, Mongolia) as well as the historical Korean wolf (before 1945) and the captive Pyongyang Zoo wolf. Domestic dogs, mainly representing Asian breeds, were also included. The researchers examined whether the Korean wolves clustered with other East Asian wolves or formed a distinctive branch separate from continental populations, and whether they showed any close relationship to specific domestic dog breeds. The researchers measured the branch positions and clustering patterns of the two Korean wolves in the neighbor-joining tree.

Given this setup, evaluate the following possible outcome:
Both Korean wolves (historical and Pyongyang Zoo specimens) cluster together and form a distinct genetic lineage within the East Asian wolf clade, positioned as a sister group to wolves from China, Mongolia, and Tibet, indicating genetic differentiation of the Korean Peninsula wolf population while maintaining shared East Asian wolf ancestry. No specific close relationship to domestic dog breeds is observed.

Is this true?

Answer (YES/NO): NO